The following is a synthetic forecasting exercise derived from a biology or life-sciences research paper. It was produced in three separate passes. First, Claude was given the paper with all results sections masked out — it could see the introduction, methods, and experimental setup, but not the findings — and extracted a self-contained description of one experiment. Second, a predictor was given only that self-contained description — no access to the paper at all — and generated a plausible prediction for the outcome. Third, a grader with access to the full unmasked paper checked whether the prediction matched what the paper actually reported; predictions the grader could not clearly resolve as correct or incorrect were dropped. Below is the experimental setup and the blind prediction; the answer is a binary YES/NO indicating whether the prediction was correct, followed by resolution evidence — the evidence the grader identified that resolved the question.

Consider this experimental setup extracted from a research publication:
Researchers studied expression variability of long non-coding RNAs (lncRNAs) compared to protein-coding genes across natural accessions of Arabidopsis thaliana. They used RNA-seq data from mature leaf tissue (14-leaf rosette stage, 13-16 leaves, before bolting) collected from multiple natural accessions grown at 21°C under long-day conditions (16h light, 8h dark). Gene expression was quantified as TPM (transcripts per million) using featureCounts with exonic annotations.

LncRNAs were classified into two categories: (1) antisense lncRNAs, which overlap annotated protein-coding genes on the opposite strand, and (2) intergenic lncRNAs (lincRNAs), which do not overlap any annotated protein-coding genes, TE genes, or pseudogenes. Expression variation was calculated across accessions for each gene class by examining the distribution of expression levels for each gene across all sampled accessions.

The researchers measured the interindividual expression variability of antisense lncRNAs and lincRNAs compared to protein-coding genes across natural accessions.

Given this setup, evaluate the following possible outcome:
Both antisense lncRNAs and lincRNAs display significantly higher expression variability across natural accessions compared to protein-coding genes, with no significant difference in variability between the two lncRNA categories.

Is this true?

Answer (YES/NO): NO